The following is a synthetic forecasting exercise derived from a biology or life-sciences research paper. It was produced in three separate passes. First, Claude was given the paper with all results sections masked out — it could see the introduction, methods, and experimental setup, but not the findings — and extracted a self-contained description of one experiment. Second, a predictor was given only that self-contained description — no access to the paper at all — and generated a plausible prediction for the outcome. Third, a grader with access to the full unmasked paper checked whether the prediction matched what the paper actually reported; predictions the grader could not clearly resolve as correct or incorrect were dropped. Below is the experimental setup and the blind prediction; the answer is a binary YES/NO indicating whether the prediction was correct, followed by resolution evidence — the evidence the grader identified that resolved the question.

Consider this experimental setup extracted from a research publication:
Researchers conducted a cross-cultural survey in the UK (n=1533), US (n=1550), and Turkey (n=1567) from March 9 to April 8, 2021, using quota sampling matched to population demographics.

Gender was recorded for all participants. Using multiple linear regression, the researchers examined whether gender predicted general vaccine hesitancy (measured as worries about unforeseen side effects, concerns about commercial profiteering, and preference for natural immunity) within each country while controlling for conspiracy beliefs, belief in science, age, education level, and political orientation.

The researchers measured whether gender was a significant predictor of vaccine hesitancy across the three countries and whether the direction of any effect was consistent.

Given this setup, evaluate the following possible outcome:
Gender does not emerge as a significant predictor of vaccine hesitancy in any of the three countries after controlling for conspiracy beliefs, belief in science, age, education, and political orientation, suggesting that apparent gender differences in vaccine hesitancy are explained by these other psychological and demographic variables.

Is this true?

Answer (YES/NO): NO